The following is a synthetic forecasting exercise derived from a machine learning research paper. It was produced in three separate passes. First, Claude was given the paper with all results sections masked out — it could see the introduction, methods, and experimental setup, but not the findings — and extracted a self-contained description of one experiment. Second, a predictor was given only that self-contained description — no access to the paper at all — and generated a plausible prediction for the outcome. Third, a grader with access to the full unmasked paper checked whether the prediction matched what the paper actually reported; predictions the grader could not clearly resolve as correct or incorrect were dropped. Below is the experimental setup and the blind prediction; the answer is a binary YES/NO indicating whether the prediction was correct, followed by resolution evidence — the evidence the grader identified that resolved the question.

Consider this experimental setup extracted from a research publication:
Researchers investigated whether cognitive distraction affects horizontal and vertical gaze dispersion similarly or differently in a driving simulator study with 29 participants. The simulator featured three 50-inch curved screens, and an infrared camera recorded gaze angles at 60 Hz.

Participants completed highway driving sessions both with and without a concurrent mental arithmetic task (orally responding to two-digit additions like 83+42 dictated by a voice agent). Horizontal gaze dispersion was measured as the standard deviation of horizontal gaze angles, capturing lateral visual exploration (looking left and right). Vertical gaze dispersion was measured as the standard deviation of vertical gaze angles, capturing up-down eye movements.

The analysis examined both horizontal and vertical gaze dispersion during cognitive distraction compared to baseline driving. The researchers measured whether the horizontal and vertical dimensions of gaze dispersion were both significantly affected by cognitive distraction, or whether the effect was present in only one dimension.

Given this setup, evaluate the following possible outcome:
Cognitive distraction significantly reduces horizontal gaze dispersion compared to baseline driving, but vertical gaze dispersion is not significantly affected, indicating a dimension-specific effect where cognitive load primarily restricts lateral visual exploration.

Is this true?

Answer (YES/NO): NO